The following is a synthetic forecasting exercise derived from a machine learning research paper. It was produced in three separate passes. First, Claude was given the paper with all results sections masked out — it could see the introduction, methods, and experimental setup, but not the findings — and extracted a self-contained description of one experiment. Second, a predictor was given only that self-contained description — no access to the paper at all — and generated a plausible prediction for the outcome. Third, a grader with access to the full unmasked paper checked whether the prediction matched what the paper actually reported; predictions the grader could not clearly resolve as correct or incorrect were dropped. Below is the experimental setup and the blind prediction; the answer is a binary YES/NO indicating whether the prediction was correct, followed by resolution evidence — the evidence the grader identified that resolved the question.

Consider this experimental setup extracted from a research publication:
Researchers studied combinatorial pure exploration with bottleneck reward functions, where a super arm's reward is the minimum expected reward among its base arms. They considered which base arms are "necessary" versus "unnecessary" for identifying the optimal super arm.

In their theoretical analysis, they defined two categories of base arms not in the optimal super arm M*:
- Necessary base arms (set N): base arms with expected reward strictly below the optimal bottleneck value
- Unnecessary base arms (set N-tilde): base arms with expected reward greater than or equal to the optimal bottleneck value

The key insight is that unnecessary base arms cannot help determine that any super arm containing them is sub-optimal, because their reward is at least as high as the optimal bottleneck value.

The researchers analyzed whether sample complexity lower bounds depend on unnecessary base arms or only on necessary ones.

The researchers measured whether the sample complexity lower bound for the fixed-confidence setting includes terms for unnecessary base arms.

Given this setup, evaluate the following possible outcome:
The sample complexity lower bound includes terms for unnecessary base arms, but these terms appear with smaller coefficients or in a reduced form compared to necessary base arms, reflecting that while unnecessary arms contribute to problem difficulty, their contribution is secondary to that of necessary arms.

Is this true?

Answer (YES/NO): NO